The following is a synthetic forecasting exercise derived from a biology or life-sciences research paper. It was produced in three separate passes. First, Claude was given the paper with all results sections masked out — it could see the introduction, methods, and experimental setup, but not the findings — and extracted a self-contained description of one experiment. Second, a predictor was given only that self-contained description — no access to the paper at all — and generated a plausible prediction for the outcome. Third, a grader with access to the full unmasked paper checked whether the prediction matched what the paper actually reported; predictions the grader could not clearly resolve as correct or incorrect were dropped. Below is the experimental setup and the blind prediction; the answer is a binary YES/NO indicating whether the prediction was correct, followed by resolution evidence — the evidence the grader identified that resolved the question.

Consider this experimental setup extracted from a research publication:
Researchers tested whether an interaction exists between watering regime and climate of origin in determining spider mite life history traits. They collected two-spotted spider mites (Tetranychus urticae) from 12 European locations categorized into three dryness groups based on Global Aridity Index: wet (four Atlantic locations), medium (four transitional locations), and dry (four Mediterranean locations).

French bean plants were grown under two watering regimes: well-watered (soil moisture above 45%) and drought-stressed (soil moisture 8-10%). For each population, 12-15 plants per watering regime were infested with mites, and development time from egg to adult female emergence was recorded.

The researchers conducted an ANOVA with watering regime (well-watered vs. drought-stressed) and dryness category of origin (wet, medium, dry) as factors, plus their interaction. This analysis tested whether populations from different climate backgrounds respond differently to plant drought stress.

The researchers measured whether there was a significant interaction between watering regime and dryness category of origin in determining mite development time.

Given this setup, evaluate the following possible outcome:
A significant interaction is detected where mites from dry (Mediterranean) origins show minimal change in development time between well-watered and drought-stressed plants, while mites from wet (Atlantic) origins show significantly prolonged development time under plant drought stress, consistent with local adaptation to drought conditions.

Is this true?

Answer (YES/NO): NO